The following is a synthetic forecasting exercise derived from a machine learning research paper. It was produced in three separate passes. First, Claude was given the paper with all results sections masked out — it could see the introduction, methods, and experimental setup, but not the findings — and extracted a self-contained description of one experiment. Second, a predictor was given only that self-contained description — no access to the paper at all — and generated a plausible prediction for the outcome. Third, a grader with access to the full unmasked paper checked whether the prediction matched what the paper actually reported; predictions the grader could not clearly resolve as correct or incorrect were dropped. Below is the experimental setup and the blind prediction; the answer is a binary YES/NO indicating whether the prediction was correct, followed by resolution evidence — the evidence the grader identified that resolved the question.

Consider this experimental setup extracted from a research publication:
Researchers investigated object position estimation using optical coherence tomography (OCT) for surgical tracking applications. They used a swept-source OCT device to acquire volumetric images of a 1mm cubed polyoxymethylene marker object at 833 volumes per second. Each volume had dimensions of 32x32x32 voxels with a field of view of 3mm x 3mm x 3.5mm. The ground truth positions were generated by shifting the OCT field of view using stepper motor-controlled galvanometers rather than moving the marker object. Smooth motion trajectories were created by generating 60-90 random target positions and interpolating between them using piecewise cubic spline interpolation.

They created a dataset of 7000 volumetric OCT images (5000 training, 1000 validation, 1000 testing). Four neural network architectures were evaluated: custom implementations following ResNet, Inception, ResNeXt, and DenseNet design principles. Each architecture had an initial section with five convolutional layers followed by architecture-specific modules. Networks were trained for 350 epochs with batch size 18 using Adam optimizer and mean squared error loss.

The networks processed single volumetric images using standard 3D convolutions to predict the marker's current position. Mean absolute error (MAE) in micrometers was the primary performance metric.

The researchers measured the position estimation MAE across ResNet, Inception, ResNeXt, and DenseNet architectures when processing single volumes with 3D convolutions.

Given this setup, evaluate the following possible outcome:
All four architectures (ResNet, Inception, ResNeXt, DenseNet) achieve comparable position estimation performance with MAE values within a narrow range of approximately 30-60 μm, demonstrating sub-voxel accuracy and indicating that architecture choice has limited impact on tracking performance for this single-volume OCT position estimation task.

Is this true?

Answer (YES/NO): NO